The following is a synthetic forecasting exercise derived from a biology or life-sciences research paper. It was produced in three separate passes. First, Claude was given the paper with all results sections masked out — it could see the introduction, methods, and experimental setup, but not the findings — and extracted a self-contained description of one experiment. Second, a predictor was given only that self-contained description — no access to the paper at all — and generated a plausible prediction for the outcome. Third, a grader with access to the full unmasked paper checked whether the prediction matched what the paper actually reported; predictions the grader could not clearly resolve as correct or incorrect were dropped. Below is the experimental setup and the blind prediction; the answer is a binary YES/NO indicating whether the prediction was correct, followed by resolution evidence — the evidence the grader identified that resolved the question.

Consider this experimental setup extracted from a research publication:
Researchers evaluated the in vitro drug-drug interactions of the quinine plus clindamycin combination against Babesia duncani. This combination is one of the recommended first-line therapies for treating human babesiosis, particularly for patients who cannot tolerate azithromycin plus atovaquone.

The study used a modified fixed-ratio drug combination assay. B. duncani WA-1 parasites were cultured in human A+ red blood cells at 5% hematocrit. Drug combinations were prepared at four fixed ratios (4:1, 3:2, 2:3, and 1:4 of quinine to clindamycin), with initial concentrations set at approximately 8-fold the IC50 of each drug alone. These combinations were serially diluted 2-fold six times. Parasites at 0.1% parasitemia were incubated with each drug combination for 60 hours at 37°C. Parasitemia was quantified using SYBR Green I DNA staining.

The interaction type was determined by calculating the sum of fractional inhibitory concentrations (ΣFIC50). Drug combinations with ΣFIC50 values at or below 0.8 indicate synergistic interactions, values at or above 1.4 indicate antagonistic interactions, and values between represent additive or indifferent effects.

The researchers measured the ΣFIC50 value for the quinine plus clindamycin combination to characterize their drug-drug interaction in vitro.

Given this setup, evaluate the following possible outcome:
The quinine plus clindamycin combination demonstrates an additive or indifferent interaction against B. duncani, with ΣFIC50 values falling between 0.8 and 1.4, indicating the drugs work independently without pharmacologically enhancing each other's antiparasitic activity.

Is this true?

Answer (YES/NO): NO